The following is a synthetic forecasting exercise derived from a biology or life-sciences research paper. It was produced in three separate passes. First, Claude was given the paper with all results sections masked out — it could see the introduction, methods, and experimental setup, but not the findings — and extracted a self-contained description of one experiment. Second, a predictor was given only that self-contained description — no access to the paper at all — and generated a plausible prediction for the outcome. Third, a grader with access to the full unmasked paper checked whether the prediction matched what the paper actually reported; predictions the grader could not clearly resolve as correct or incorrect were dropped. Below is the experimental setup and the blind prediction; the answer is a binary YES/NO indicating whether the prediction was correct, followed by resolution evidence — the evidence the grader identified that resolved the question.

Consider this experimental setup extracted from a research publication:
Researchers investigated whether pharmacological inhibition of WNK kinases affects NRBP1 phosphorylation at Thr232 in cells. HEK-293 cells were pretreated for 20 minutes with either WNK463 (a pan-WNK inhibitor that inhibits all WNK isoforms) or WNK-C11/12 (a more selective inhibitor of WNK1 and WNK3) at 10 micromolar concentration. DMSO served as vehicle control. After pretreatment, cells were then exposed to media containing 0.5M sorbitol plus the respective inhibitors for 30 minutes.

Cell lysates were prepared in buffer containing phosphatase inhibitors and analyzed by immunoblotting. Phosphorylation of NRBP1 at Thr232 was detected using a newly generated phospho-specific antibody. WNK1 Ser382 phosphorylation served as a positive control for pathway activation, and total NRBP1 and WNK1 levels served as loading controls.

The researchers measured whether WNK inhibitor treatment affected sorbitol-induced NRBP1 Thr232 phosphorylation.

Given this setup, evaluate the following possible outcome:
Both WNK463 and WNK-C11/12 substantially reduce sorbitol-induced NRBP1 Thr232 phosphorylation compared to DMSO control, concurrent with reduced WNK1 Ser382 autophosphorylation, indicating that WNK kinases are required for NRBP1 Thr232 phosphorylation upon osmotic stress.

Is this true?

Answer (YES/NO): YES